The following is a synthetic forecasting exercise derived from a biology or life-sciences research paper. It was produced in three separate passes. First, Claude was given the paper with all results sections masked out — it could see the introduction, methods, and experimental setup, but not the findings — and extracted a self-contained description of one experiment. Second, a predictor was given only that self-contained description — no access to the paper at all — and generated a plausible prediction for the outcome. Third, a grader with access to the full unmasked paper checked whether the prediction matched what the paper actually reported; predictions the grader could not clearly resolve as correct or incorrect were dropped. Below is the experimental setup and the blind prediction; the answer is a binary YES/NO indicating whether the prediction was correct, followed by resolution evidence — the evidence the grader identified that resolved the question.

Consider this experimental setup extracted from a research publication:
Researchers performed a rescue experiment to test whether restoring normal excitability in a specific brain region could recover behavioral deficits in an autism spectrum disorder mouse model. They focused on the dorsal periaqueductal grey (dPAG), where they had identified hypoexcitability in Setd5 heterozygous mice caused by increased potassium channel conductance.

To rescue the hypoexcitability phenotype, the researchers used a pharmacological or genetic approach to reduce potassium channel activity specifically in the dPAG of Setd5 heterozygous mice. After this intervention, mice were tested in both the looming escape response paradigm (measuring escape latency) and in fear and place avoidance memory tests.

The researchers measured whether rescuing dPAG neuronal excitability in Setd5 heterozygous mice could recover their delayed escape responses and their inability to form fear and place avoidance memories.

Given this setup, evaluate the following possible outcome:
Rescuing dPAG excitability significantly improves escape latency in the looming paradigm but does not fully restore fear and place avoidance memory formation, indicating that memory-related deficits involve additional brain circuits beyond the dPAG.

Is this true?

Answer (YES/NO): NO